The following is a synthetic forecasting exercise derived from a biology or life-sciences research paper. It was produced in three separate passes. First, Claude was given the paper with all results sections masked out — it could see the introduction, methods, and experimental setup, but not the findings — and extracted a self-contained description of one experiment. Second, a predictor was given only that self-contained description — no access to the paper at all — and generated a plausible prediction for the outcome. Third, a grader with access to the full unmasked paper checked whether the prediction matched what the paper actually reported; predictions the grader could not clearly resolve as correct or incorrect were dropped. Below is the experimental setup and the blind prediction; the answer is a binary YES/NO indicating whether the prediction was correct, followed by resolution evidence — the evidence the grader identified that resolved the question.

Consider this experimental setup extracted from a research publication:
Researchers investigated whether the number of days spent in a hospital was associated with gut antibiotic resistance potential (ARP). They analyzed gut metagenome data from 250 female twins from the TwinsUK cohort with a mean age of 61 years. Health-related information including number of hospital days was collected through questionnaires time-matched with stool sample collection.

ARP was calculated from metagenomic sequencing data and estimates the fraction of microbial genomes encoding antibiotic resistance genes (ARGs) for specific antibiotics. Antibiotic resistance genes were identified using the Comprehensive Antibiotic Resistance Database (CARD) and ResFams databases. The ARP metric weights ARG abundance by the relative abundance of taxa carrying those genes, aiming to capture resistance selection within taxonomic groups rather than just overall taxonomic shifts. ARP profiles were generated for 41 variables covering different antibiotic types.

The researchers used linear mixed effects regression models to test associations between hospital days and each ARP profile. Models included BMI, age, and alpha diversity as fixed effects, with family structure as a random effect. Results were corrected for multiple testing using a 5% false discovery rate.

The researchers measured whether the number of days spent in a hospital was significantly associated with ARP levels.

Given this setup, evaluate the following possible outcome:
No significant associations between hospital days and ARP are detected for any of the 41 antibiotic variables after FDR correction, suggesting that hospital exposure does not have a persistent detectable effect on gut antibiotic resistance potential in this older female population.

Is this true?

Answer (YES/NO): YES